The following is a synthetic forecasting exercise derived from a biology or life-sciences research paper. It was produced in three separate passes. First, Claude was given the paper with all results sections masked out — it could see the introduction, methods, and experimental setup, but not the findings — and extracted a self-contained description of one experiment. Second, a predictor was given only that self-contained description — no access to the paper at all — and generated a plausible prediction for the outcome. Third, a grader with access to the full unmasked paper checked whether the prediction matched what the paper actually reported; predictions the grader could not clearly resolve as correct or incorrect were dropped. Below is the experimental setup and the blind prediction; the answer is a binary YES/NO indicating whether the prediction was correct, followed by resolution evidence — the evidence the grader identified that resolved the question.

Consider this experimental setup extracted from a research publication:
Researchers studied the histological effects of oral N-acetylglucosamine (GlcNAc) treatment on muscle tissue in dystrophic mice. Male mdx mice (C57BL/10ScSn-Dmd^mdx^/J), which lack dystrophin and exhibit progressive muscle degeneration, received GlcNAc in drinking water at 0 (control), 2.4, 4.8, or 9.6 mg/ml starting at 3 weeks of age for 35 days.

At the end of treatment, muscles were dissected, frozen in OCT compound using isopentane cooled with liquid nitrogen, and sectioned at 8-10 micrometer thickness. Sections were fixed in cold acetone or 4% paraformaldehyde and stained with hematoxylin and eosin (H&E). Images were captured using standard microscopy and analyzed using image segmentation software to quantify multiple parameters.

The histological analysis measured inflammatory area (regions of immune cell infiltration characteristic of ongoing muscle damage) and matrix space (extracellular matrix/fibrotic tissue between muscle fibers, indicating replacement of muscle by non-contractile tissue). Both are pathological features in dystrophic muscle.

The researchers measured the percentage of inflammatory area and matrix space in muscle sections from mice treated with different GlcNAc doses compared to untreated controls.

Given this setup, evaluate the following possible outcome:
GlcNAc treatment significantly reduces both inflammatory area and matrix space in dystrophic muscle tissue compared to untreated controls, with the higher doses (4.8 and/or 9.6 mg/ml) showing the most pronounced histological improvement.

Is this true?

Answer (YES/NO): NO